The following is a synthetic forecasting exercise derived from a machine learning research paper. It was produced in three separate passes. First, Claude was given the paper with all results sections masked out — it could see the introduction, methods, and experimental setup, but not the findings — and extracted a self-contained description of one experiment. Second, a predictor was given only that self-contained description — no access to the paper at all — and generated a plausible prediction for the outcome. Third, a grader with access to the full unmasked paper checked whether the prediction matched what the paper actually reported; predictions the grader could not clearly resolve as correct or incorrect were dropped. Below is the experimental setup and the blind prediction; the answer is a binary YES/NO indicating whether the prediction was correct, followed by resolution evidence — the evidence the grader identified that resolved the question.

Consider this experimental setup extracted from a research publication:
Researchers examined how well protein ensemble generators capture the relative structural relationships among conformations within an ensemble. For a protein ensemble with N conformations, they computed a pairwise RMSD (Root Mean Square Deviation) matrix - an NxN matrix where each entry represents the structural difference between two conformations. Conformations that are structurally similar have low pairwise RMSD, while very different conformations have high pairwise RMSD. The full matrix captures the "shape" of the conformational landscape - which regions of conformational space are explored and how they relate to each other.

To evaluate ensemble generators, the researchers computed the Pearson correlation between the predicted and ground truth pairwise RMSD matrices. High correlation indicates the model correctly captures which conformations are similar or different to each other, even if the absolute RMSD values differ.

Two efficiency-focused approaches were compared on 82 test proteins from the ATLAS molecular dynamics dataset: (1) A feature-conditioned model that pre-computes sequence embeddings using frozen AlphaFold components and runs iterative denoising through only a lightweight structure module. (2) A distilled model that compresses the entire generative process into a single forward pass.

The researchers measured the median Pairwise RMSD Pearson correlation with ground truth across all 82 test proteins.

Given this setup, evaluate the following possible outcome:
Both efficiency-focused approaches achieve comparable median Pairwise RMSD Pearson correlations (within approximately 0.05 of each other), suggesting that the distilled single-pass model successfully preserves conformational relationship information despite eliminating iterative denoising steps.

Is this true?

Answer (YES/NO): NO